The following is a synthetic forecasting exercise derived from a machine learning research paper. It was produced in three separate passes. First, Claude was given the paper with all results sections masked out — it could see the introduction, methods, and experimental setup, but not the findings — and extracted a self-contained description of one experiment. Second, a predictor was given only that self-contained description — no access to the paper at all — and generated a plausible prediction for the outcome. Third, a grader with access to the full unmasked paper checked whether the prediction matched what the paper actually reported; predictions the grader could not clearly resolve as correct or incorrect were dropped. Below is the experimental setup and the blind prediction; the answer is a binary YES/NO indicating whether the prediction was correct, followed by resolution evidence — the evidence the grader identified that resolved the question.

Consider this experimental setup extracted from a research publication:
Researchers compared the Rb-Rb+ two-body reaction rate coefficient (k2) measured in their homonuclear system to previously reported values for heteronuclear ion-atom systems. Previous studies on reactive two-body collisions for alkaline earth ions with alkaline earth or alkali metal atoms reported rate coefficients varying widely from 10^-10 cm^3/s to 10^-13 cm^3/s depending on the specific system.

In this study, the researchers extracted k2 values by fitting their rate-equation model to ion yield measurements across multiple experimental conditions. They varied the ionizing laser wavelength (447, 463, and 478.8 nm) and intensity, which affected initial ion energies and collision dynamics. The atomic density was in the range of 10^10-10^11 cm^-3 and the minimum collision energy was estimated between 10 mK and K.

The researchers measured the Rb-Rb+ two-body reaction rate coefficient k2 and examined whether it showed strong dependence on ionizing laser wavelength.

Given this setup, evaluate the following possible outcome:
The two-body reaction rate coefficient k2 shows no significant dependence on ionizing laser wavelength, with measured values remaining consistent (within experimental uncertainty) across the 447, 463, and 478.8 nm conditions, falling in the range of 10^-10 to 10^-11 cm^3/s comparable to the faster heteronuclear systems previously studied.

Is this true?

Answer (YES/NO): YES